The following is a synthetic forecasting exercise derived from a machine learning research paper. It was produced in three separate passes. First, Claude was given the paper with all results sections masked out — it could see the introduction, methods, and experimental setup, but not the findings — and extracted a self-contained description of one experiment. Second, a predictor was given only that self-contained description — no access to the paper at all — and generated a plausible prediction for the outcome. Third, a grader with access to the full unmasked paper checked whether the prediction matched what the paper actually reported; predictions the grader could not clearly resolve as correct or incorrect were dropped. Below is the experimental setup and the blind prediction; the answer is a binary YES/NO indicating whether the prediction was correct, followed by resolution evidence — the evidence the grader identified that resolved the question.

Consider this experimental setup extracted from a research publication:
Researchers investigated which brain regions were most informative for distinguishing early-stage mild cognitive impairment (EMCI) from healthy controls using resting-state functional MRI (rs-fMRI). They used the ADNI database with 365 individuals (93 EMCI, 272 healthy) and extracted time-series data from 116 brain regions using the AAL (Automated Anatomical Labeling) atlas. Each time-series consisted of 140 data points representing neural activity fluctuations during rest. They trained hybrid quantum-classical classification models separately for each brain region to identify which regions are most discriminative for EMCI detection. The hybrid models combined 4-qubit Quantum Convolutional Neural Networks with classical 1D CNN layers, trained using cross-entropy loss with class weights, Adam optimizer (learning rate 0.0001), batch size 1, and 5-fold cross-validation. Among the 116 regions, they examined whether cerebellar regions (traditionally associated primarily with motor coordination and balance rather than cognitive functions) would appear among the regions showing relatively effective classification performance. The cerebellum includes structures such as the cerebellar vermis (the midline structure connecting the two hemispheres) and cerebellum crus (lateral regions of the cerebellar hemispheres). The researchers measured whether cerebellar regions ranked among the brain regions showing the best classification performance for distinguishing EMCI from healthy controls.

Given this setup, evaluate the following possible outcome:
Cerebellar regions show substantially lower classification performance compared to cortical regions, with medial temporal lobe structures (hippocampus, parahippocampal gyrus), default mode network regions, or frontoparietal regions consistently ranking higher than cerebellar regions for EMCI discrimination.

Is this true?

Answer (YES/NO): NO